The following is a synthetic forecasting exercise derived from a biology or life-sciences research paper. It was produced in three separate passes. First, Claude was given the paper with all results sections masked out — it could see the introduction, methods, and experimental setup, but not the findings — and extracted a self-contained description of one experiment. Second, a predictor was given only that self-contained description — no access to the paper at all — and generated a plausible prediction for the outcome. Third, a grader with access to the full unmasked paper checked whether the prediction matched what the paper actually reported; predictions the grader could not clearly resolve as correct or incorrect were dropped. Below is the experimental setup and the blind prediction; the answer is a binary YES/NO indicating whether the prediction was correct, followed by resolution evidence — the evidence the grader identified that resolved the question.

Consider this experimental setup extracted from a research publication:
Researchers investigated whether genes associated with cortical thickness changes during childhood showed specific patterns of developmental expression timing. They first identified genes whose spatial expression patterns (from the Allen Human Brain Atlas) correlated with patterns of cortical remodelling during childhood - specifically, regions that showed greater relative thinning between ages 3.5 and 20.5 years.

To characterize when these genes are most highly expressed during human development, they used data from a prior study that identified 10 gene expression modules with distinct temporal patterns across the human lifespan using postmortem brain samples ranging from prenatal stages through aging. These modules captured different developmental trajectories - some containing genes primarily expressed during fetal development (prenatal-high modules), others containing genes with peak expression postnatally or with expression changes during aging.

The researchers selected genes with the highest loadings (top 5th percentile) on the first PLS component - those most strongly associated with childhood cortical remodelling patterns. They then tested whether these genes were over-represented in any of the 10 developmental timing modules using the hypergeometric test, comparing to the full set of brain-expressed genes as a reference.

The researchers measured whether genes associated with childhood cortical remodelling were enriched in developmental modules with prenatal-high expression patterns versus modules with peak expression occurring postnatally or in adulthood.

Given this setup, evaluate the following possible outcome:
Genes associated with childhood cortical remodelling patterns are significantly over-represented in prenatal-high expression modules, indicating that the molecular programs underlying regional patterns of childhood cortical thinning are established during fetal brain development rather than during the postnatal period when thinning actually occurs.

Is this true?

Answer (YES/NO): YES